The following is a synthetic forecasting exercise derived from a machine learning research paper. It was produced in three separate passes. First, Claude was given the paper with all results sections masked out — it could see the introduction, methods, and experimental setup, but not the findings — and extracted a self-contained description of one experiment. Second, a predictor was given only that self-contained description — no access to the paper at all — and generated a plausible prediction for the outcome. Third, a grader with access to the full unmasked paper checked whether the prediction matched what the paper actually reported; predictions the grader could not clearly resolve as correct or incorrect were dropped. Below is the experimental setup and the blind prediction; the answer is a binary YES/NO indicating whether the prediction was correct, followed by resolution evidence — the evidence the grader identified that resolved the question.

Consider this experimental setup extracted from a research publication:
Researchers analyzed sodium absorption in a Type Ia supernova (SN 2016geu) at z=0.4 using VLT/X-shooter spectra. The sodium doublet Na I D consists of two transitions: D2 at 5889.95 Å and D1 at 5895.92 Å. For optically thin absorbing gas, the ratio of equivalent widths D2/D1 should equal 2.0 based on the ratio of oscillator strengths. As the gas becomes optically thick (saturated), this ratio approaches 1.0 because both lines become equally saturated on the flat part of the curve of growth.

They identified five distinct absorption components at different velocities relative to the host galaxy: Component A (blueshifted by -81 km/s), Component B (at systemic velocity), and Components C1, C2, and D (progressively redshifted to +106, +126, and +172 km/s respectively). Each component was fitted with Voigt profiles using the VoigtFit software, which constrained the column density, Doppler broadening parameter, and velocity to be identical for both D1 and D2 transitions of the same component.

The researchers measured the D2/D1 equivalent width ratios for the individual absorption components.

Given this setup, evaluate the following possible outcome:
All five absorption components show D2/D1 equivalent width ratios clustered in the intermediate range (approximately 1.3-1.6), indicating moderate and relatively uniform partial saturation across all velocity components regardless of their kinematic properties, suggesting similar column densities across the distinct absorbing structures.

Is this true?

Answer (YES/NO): NO